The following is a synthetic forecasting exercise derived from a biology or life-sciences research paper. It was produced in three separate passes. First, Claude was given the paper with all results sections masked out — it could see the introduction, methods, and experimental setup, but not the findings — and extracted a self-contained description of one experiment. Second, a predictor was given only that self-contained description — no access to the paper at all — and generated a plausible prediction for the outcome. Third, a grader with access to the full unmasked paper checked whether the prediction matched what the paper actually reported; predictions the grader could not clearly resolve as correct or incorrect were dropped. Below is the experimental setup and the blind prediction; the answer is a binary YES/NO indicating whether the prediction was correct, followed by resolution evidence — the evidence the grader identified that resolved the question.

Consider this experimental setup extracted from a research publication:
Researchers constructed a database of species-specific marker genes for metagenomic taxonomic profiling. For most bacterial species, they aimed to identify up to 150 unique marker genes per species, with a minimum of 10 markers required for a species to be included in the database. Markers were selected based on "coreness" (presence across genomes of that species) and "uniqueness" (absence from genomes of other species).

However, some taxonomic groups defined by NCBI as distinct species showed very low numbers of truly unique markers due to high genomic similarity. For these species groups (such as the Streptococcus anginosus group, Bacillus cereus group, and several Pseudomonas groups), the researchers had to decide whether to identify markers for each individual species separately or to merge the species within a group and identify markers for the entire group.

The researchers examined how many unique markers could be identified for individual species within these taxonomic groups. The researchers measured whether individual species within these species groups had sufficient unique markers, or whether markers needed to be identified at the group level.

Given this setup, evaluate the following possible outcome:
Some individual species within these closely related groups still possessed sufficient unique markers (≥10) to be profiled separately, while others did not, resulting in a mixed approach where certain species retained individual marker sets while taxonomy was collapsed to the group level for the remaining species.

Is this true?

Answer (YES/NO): NO